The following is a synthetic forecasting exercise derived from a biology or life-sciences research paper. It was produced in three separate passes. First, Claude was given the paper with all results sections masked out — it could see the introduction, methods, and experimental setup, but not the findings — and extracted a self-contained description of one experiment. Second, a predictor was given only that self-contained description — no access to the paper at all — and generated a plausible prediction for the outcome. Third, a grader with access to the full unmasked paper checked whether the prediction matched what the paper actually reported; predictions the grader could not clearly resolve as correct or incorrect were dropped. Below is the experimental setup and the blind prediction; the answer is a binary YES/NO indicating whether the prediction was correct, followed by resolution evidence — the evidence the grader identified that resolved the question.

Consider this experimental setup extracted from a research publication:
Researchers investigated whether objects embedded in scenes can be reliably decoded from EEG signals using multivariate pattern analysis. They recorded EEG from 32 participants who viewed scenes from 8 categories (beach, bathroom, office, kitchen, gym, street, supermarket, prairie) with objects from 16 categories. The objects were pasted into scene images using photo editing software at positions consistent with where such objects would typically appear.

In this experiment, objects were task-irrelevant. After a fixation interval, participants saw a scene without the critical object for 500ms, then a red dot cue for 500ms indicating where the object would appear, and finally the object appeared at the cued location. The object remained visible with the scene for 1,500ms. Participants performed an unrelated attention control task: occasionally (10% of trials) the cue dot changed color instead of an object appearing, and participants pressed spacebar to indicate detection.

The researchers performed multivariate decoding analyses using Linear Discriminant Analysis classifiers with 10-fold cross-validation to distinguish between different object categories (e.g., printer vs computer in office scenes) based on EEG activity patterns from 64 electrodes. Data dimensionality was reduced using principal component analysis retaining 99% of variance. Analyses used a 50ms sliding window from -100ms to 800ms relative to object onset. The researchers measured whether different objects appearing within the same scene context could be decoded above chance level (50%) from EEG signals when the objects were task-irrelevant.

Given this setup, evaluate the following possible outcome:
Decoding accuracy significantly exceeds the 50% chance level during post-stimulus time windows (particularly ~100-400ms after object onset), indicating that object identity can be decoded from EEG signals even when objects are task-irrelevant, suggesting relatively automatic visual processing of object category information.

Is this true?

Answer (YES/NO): YES